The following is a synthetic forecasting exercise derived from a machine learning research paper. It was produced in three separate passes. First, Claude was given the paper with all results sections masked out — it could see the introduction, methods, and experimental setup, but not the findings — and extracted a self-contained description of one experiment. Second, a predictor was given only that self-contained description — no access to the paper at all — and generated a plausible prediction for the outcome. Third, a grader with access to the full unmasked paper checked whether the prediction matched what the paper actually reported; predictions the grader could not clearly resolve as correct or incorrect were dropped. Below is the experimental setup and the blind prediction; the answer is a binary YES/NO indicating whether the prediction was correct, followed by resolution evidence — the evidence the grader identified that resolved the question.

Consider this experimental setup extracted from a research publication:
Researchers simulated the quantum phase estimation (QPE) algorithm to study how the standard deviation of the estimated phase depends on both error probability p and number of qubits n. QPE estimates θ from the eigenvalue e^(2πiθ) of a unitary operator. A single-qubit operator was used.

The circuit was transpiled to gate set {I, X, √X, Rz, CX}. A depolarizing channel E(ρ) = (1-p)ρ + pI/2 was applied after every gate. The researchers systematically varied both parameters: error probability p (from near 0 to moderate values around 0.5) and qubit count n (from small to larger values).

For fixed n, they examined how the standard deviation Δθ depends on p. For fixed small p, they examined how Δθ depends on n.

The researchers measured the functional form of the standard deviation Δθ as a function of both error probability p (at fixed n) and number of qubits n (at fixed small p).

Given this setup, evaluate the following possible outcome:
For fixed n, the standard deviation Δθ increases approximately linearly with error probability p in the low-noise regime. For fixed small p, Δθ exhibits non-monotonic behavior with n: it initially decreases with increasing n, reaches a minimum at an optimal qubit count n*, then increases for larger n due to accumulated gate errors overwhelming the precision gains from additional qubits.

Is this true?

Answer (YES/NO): NO